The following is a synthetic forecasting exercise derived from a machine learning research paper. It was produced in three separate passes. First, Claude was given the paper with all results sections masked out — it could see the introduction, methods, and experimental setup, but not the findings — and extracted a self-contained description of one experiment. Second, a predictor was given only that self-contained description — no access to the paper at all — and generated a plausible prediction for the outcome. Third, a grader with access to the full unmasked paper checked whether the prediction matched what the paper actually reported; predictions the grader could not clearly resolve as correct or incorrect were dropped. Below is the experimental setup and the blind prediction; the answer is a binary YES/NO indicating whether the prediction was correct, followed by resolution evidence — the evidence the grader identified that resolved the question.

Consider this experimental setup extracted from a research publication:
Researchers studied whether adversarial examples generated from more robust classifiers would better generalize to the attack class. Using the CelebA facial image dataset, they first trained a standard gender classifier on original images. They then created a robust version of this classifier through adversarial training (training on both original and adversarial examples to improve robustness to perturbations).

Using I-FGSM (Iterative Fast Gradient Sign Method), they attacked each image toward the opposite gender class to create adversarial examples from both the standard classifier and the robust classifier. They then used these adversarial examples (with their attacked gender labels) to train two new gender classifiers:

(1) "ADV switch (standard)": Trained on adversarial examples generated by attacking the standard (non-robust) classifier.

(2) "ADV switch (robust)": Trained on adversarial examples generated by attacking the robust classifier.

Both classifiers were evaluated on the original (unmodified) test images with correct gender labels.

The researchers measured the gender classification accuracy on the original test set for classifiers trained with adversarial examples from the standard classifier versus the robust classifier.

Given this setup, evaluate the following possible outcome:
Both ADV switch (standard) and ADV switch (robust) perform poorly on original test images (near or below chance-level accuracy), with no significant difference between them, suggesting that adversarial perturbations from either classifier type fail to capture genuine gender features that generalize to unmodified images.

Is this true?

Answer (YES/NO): NO